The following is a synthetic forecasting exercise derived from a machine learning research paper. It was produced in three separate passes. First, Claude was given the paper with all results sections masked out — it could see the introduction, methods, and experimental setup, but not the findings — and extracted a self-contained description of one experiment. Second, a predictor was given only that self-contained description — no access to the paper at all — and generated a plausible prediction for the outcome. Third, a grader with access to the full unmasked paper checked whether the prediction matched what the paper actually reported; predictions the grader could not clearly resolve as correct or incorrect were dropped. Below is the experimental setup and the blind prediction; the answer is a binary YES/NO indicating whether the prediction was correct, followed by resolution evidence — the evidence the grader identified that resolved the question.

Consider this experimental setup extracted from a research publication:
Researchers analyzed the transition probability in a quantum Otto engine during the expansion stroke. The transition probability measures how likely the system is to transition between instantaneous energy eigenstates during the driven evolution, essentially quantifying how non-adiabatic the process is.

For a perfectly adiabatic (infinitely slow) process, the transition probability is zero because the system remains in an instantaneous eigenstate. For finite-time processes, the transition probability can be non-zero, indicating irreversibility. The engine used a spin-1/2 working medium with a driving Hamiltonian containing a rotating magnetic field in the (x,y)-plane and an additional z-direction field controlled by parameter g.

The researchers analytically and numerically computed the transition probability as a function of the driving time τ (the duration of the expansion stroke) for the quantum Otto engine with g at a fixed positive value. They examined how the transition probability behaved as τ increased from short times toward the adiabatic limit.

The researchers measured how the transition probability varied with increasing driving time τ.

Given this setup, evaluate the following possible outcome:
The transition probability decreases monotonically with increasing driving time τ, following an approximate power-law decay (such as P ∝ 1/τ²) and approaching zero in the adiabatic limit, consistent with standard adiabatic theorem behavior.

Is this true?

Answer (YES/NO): NO